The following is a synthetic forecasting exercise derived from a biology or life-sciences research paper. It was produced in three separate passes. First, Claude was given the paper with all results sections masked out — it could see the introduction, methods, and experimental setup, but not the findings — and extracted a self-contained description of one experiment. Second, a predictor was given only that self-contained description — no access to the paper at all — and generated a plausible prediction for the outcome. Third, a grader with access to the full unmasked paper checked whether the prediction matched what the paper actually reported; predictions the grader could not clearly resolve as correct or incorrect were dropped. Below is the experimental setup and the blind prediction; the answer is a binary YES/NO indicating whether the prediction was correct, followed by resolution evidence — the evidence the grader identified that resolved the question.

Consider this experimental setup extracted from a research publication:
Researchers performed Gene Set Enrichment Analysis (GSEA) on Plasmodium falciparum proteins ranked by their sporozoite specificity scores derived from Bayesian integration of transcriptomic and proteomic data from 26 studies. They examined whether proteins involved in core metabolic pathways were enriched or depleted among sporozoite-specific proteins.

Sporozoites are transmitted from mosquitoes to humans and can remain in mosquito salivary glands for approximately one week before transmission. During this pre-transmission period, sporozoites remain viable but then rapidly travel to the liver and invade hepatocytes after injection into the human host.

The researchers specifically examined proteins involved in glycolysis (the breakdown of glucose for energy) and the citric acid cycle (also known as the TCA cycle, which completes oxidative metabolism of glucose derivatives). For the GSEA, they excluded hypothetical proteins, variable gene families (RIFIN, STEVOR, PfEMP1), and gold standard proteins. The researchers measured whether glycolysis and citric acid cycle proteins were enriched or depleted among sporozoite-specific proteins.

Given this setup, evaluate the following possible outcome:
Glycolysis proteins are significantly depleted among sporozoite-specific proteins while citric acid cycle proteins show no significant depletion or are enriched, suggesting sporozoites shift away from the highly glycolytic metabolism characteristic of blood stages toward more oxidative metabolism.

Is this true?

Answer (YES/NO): NO